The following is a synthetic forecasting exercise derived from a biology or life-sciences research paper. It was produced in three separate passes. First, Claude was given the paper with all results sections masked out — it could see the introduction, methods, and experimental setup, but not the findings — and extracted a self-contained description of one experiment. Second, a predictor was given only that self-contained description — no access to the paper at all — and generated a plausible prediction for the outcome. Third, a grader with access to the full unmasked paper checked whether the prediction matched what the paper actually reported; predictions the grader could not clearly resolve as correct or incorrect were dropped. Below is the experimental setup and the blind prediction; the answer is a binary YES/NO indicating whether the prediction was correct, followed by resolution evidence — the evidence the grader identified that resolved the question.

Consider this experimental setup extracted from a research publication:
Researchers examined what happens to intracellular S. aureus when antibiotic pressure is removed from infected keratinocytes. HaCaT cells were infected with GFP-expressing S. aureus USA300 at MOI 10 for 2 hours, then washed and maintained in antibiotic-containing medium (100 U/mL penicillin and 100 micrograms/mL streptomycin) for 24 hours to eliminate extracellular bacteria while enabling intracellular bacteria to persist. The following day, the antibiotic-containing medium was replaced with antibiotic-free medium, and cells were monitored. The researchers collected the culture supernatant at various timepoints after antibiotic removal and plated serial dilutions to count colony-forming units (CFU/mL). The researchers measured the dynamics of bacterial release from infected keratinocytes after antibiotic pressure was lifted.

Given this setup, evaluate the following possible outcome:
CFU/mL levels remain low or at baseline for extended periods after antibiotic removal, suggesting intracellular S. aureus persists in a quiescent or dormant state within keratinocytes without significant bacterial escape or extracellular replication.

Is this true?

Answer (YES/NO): NO